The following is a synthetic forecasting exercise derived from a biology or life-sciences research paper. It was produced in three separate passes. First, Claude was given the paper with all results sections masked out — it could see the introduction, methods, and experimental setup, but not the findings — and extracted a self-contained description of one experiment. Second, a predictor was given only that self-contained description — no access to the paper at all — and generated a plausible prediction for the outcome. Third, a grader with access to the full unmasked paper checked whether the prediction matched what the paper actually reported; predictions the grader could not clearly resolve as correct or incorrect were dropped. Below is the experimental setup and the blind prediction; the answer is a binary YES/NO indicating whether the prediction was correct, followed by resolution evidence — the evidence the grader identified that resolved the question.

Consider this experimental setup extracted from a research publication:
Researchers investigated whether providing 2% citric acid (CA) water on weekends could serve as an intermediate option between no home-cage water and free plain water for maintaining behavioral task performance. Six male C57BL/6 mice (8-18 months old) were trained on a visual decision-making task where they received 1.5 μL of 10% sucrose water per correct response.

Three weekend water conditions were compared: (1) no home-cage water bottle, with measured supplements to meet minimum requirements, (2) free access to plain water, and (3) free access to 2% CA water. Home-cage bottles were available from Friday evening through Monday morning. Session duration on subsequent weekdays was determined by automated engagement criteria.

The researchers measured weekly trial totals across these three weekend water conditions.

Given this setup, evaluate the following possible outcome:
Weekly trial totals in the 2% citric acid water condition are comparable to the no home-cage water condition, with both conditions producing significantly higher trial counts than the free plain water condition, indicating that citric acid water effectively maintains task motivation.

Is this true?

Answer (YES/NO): YES